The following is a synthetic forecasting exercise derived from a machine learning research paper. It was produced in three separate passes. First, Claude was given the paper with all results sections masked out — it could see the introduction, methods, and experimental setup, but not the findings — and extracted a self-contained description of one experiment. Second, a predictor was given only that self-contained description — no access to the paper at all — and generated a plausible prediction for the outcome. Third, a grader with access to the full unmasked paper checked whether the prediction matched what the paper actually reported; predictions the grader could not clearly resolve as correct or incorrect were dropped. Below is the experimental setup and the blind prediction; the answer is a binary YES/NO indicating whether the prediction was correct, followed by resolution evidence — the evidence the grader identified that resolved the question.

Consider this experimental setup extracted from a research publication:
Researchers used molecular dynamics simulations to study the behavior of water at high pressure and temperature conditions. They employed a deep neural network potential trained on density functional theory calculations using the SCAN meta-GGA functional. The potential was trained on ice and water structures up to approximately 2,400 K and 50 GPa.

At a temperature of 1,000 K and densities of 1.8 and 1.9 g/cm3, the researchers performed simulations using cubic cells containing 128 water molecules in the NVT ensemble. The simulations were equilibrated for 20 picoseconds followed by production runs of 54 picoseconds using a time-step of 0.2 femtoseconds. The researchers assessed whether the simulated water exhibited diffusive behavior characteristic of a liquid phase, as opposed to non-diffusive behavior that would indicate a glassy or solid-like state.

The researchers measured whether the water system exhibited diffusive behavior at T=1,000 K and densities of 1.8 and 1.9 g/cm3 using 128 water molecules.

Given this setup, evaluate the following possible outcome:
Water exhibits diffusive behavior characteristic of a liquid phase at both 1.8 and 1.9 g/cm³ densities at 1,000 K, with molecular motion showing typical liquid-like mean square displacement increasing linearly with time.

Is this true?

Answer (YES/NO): NO